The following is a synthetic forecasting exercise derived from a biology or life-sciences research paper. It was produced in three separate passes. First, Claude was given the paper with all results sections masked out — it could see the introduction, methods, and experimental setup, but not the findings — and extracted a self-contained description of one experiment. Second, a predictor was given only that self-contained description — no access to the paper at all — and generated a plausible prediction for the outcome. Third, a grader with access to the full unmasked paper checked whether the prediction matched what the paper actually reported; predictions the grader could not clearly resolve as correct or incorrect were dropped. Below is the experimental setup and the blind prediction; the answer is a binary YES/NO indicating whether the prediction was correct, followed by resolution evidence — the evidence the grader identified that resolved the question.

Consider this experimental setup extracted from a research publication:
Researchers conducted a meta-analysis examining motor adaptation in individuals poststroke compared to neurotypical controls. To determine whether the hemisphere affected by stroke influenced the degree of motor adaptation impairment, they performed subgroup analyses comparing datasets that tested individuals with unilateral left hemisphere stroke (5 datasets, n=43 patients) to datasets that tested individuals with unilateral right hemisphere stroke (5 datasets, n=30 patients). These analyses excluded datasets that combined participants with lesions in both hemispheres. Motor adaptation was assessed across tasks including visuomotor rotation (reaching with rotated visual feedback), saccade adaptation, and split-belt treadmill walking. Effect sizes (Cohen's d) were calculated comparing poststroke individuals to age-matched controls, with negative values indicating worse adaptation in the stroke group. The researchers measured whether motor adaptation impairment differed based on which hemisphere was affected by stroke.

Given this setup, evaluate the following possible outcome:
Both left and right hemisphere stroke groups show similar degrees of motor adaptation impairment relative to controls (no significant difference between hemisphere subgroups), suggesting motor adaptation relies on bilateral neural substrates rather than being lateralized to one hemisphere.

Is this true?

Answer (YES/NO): NO